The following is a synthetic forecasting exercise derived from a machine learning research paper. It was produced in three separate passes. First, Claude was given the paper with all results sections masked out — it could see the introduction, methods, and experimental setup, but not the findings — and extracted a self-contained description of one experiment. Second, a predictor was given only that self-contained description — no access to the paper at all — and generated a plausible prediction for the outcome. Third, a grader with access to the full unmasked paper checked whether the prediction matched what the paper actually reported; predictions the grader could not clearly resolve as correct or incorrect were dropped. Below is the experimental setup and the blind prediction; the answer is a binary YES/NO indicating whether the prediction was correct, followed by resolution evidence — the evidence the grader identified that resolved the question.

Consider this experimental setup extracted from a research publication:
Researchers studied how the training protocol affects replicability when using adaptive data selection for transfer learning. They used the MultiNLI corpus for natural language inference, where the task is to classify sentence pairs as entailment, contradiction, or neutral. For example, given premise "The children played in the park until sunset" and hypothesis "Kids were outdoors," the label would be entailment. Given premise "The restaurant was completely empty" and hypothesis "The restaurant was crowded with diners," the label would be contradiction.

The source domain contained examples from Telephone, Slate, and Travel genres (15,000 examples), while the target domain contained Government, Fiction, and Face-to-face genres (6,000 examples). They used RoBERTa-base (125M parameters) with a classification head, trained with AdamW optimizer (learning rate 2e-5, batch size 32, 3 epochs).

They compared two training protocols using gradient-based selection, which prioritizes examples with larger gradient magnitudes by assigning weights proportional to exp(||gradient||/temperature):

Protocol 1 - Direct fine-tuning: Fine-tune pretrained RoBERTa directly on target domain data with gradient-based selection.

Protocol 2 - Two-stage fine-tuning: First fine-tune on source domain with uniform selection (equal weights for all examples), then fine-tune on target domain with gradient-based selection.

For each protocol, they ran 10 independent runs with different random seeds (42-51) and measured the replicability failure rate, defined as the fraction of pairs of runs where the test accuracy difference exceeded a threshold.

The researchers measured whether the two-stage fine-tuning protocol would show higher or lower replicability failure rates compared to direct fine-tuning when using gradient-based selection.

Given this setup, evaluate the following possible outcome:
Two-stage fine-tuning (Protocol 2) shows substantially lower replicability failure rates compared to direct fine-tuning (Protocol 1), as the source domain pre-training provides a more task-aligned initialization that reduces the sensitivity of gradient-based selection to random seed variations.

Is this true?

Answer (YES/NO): NO